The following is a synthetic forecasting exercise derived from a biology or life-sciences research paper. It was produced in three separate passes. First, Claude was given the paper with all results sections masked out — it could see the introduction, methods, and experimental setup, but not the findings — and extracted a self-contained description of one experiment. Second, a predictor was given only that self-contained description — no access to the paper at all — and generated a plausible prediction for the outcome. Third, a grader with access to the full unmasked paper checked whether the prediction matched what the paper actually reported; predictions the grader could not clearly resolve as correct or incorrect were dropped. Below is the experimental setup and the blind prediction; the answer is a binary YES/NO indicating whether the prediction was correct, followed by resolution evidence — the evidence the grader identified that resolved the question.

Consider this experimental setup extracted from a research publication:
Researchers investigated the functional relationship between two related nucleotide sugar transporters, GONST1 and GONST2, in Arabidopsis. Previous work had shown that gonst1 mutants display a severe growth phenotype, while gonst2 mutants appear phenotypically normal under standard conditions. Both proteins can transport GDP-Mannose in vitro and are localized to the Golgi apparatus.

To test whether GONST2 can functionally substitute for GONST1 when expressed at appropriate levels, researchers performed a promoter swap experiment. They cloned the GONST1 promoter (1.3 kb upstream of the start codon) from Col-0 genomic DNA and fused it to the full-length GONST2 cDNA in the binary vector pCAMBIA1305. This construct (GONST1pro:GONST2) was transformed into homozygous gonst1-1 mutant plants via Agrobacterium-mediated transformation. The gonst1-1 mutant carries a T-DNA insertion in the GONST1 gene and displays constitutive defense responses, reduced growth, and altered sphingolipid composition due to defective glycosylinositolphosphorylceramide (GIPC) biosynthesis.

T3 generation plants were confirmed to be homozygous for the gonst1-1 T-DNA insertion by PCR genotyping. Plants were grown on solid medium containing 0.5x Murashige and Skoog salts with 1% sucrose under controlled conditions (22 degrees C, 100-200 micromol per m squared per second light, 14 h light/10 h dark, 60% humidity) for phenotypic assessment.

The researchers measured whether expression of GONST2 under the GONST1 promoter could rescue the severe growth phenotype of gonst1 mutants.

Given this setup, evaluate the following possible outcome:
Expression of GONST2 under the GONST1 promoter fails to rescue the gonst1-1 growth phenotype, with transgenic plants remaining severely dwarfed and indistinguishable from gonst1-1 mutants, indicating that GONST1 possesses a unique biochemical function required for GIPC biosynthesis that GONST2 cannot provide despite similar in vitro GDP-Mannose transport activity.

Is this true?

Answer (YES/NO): NO